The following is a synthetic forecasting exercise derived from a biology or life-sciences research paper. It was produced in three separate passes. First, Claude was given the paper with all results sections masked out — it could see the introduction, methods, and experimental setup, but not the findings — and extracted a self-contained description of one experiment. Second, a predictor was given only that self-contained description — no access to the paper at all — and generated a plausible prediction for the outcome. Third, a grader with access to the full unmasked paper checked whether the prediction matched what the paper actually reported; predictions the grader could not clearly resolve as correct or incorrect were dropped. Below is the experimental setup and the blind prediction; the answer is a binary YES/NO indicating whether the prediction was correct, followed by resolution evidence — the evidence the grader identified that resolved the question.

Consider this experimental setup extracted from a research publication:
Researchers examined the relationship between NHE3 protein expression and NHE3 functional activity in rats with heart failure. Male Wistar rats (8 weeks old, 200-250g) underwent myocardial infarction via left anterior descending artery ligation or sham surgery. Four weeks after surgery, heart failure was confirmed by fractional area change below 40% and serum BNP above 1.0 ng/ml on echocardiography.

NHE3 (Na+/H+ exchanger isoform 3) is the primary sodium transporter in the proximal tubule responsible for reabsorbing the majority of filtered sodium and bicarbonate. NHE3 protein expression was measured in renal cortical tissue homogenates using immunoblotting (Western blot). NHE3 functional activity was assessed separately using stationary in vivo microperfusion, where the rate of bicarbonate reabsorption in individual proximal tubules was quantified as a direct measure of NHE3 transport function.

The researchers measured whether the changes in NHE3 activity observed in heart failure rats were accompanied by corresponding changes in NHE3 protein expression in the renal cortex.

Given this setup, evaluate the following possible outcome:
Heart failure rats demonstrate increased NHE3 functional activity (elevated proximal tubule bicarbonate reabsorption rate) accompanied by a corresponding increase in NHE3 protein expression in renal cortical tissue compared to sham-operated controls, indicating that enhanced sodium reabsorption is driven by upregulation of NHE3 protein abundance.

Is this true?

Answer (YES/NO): YES